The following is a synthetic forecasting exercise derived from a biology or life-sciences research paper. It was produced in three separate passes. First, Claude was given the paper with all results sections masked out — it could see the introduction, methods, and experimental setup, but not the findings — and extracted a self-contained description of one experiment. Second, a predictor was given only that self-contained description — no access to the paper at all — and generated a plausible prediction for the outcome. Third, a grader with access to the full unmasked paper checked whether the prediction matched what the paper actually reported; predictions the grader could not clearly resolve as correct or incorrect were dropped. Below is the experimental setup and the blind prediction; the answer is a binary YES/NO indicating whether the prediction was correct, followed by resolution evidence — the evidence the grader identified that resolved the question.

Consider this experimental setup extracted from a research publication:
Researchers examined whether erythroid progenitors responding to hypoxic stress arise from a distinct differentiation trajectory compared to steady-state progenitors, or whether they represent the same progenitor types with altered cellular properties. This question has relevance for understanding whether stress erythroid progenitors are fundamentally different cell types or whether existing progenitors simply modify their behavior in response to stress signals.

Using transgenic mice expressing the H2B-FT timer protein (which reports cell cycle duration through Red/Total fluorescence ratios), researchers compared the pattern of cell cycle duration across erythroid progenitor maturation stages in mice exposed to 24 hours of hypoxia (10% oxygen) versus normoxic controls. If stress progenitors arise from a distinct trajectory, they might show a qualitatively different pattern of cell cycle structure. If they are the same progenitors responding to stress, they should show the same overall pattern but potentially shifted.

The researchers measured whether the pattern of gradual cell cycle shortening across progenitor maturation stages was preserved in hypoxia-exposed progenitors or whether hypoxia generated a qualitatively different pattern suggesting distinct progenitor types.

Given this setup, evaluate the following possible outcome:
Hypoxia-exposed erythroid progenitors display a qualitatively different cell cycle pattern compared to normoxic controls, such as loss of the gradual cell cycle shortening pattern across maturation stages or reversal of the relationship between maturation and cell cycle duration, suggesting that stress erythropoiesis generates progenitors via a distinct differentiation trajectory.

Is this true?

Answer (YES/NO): NO